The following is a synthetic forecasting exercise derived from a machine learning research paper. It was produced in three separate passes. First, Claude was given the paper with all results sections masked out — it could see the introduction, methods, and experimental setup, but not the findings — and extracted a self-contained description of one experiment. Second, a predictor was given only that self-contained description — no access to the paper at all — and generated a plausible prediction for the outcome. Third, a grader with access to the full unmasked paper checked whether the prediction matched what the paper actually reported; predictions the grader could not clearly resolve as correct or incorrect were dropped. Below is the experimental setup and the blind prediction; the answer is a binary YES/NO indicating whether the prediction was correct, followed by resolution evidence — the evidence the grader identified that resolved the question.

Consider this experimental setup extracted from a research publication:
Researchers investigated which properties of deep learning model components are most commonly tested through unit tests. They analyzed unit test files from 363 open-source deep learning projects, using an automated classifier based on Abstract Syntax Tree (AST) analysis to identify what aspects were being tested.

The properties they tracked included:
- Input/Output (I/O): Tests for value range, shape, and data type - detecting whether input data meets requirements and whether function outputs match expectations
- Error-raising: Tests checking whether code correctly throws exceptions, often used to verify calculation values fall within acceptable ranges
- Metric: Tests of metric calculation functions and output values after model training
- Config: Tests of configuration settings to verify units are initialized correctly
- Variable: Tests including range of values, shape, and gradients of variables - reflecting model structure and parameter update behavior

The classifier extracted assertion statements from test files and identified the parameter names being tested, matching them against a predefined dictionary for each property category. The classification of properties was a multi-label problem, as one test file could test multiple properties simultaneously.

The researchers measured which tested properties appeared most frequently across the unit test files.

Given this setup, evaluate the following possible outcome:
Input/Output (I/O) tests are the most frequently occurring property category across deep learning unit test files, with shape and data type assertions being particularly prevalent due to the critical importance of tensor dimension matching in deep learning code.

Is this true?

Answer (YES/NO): YES